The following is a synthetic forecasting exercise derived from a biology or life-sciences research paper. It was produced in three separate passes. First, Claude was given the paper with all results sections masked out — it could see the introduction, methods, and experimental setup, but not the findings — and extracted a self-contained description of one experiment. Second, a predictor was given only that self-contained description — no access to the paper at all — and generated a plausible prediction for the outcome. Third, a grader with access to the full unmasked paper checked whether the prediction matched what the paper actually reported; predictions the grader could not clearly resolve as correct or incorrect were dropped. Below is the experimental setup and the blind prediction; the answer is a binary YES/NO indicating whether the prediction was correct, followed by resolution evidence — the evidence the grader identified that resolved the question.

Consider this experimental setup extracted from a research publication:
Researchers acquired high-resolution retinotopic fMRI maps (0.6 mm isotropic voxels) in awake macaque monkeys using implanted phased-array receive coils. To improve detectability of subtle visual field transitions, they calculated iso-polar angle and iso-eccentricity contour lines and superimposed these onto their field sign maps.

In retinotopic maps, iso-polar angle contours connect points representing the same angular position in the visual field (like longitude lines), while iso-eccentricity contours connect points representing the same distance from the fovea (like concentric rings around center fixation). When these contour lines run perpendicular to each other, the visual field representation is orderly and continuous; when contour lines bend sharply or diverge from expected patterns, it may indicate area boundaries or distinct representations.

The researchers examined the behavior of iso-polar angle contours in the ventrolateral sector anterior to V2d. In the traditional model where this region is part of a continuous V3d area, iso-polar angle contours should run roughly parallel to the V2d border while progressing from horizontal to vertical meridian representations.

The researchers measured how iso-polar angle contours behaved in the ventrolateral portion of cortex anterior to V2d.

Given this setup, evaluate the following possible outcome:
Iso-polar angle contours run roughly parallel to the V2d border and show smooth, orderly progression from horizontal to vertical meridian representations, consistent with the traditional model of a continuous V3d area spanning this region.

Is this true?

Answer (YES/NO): NO